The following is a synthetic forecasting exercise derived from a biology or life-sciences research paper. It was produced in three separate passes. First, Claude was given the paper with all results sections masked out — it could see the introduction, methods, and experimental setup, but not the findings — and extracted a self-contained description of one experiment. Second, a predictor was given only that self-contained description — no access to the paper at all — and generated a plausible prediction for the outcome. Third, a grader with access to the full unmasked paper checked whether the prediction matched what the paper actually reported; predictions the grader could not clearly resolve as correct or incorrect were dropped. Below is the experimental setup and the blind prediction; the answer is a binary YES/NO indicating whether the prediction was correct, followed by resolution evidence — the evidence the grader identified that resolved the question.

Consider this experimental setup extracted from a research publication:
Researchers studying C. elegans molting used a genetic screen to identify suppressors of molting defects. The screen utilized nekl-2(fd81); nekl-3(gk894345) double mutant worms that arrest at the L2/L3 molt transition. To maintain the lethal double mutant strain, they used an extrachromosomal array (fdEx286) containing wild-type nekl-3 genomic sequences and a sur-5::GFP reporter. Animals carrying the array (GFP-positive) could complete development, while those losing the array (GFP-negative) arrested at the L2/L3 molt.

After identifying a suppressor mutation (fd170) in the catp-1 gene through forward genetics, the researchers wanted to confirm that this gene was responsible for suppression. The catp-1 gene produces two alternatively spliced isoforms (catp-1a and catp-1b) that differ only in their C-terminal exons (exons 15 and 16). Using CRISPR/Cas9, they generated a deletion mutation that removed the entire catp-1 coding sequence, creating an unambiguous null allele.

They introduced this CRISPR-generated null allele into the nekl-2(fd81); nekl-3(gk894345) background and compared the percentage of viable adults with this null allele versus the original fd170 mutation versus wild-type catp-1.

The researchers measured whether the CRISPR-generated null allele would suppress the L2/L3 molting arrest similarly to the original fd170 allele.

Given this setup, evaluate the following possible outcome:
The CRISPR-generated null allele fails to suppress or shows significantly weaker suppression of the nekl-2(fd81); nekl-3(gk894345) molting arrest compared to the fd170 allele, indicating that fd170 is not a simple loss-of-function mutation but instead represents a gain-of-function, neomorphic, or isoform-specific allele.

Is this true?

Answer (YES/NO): NO